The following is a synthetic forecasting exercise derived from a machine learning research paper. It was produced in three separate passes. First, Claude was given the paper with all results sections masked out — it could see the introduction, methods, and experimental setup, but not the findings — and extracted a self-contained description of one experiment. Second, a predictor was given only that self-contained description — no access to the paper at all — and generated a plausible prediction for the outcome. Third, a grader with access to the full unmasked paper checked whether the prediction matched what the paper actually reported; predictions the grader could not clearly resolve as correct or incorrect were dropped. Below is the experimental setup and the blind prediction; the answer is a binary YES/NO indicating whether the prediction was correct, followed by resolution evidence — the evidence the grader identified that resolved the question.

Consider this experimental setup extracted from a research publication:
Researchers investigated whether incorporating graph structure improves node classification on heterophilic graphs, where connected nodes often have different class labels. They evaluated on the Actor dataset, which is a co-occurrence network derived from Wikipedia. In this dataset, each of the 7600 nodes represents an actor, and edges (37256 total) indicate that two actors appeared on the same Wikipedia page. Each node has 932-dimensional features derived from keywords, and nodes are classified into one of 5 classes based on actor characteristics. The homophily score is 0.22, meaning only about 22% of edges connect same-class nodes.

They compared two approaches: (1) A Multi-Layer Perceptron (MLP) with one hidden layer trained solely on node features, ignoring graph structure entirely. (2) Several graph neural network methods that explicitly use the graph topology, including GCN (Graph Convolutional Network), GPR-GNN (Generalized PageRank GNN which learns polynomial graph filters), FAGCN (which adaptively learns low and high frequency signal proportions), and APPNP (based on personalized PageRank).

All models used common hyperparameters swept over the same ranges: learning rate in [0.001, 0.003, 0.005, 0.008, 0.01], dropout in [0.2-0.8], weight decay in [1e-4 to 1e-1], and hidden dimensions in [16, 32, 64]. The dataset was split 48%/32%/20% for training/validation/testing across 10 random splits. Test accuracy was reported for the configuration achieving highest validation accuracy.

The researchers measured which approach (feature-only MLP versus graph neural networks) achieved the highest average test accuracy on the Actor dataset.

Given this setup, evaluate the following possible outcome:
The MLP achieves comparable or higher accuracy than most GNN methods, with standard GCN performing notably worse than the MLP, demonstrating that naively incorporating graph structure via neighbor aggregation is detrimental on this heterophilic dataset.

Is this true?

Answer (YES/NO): YES